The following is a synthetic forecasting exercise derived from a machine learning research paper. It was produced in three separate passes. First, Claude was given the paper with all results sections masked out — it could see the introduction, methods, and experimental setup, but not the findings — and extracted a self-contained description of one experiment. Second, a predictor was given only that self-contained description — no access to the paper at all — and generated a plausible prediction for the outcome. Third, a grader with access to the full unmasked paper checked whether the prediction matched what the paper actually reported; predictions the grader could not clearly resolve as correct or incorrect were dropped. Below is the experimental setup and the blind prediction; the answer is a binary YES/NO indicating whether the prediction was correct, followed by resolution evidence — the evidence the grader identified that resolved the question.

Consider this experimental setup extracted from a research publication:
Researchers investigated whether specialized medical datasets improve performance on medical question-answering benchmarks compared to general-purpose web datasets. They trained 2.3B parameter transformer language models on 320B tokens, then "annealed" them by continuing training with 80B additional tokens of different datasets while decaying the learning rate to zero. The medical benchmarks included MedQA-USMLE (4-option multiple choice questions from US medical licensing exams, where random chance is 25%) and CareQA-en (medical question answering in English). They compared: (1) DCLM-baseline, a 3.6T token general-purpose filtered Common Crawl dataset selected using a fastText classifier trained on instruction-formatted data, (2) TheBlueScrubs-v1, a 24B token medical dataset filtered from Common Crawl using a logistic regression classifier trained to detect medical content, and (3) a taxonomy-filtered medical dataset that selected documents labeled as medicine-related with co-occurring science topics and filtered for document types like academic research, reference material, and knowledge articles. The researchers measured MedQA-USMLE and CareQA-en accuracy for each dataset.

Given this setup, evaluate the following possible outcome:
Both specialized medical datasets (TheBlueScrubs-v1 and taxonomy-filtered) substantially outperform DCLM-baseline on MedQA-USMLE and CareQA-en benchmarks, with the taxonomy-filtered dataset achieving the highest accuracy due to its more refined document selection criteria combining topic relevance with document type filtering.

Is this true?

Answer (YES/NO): NO